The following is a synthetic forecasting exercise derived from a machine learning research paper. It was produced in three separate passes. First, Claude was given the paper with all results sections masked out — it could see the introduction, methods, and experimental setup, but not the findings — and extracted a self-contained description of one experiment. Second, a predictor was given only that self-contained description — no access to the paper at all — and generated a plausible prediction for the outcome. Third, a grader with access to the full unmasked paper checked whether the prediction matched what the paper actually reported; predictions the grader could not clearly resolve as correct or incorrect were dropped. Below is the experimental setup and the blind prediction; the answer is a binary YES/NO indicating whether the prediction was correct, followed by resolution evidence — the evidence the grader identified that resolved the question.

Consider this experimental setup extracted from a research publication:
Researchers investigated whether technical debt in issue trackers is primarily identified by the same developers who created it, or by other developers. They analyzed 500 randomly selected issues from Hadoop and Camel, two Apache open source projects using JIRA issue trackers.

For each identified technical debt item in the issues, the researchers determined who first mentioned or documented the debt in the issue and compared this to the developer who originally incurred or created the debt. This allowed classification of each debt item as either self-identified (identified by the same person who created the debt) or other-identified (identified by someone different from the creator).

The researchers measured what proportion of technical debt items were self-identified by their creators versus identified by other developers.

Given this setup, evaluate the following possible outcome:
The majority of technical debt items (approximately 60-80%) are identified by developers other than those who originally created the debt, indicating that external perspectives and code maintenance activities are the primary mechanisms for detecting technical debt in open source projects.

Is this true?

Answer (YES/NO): NO